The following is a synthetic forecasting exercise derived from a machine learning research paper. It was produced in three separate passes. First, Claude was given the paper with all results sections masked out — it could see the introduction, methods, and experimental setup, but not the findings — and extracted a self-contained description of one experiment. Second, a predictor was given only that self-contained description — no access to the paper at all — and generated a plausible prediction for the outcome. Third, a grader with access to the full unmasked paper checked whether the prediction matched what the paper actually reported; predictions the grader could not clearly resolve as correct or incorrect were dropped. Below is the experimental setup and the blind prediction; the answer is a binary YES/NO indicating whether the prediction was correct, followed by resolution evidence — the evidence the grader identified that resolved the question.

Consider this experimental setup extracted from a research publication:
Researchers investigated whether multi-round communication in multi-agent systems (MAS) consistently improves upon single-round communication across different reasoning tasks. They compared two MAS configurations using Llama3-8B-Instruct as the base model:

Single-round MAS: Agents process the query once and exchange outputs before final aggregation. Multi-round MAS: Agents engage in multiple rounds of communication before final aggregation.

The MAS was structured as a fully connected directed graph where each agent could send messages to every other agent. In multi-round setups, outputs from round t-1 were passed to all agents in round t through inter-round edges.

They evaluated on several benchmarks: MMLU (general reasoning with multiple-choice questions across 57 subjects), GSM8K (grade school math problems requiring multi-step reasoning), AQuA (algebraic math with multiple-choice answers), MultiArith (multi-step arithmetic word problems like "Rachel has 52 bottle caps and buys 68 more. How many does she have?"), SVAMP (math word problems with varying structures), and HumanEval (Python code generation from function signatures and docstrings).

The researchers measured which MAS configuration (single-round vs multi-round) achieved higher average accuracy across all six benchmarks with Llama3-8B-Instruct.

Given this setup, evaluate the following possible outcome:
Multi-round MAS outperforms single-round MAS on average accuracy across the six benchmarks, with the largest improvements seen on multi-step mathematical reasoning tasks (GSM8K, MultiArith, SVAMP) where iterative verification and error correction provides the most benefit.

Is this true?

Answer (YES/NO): NO